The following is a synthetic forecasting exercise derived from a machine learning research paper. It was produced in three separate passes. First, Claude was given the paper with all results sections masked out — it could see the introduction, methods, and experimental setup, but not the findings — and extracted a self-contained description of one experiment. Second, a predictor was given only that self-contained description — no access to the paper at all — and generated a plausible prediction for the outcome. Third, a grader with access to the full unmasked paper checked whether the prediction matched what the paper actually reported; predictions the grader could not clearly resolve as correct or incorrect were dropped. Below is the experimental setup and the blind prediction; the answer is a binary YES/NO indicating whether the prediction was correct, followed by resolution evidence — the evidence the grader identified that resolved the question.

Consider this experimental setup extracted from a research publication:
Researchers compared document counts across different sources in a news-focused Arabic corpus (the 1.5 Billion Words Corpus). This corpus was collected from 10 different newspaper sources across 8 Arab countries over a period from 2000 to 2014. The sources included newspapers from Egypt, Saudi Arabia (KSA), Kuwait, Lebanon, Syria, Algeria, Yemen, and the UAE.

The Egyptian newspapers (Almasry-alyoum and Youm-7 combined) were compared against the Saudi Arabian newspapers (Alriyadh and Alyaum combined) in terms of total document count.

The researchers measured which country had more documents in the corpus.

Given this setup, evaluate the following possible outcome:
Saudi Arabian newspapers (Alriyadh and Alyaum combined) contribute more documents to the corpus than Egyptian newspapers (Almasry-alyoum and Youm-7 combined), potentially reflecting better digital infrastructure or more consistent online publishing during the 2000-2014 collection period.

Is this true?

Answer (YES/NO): YES